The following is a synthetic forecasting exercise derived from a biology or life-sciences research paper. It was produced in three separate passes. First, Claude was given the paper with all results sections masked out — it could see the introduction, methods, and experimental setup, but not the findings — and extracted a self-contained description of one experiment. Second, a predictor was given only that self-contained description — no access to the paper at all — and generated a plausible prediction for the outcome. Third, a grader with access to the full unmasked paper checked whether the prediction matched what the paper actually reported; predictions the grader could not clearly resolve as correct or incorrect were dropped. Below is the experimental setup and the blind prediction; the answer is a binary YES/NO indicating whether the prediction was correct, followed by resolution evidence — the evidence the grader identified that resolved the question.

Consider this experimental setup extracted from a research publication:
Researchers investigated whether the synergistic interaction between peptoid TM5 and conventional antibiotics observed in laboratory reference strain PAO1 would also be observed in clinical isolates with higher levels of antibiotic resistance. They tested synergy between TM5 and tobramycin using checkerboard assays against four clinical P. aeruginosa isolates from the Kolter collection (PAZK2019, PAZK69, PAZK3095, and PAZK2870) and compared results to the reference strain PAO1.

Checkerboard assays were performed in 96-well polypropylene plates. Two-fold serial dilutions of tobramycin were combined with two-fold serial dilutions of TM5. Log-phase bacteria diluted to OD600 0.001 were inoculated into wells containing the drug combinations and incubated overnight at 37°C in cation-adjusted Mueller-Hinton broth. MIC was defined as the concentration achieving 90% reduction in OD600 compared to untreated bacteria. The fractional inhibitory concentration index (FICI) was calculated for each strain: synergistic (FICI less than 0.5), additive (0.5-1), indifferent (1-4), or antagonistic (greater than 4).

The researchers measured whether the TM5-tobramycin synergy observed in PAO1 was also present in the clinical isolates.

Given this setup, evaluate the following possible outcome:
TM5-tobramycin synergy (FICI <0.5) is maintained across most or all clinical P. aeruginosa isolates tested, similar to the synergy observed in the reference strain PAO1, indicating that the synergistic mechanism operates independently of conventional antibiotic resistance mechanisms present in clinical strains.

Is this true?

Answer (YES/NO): NO